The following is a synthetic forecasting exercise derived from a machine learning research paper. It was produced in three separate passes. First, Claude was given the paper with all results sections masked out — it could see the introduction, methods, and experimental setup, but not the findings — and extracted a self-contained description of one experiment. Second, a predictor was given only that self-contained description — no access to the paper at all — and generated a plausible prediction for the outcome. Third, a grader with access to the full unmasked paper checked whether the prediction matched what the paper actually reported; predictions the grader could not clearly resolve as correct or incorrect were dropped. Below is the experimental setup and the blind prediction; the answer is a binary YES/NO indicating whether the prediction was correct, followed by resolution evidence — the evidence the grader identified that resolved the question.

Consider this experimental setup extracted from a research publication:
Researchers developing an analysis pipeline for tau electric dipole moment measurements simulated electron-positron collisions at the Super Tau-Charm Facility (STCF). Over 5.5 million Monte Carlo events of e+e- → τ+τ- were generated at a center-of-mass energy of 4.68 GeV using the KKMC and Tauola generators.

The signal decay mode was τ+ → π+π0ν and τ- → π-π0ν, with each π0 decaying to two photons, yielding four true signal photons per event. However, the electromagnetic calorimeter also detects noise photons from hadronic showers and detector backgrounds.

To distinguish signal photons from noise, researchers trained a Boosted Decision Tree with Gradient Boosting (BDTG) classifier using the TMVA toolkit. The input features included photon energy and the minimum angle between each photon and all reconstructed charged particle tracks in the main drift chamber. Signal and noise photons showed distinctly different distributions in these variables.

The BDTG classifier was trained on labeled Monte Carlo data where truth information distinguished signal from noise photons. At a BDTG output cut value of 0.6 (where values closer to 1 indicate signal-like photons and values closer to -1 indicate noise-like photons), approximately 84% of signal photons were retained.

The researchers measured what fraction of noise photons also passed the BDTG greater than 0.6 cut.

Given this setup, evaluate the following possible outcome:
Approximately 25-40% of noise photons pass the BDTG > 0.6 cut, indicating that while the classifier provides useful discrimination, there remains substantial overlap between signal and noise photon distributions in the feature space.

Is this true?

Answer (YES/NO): YES